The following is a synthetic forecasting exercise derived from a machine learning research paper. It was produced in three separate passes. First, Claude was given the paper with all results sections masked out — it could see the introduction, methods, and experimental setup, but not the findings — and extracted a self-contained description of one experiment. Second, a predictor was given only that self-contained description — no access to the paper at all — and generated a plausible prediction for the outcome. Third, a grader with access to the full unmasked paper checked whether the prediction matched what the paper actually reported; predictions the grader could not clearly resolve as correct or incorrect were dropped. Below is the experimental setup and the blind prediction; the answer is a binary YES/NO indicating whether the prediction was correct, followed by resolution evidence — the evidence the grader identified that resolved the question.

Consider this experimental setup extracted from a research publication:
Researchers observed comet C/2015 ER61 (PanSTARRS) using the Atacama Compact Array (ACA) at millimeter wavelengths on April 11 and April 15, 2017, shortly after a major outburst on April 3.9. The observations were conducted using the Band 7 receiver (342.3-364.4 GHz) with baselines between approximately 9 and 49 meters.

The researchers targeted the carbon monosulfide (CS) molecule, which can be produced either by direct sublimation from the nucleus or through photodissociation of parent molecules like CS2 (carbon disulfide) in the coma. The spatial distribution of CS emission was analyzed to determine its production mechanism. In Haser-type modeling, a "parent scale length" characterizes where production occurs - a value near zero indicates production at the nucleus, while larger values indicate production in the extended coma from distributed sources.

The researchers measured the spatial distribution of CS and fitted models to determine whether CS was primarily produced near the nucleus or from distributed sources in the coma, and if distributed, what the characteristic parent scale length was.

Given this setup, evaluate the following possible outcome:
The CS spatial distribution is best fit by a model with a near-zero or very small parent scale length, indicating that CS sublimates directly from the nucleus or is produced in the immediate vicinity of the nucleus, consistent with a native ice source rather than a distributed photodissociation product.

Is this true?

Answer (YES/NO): NO